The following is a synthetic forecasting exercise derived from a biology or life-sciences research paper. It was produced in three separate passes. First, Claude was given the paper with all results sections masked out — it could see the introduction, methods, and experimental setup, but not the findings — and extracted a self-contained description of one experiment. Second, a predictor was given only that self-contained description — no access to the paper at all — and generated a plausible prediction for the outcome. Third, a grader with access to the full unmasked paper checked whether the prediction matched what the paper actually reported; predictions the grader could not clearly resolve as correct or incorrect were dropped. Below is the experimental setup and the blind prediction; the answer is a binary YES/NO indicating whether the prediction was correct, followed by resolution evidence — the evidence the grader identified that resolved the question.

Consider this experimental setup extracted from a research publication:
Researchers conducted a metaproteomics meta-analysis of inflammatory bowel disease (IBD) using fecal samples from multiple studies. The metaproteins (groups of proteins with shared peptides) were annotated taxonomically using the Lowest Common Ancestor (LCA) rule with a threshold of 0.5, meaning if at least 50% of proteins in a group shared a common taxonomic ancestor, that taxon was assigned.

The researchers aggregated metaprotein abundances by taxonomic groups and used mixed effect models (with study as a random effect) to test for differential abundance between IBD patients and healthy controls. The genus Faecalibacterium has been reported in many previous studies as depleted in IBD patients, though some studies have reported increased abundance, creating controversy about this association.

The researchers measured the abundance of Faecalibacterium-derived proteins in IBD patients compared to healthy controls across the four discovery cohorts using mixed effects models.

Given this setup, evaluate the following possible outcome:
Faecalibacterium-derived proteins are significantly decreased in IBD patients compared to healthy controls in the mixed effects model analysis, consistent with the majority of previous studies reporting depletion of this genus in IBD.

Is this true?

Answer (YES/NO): YES